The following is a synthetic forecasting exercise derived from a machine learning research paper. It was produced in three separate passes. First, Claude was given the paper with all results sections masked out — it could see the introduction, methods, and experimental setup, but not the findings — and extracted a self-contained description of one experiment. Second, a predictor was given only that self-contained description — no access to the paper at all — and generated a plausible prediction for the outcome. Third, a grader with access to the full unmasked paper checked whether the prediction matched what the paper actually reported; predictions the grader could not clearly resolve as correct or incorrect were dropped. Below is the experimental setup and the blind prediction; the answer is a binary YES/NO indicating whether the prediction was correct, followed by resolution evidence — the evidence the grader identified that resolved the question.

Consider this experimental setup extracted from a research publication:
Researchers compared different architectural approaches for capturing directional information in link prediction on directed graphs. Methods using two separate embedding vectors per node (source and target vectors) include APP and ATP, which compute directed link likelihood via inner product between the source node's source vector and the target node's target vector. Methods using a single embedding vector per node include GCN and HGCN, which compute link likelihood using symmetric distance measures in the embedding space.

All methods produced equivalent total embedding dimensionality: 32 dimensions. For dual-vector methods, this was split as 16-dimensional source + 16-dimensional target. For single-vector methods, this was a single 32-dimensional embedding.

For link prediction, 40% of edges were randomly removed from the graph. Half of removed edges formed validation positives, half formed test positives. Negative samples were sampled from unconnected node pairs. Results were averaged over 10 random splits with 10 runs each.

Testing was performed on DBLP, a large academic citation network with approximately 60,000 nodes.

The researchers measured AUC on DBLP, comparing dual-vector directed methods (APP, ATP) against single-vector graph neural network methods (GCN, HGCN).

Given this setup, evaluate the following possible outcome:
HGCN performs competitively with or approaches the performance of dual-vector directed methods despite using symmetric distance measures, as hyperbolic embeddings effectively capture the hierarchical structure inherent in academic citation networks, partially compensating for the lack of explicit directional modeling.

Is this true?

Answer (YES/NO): NO